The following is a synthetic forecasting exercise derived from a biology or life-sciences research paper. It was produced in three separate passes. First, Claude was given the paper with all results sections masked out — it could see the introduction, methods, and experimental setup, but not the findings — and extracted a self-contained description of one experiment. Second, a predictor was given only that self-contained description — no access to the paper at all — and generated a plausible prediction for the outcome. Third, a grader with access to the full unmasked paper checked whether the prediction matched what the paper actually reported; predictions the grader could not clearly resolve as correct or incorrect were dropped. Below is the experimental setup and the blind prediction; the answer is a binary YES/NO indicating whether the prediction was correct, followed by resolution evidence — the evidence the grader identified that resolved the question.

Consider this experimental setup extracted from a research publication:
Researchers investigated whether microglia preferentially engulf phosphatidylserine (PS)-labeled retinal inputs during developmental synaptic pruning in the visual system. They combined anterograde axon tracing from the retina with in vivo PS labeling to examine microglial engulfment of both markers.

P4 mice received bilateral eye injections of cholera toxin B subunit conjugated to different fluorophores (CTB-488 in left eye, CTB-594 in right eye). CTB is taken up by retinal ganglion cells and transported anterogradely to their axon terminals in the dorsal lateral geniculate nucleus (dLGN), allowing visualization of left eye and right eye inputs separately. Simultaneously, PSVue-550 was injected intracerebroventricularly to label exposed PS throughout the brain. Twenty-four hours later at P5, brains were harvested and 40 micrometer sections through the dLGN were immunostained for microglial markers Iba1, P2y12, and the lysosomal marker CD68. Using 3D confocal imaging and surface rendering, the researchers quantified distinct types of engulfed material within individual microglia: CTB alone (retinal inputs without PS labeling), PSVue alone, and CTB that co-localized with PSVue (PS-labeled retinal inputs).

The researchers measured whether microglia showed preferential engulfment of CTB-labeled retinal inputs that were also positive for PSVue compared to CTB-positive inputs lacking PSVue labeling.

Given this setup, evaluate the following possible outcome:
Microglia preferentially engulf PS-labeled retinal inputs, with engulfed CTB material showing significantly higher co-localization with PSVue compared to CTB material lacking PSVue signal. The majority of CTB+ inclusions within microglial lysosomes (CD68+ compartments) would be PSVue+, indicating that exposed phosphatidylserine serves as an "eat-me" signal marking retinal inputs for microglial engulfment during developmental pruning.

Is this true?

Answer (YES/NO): NO